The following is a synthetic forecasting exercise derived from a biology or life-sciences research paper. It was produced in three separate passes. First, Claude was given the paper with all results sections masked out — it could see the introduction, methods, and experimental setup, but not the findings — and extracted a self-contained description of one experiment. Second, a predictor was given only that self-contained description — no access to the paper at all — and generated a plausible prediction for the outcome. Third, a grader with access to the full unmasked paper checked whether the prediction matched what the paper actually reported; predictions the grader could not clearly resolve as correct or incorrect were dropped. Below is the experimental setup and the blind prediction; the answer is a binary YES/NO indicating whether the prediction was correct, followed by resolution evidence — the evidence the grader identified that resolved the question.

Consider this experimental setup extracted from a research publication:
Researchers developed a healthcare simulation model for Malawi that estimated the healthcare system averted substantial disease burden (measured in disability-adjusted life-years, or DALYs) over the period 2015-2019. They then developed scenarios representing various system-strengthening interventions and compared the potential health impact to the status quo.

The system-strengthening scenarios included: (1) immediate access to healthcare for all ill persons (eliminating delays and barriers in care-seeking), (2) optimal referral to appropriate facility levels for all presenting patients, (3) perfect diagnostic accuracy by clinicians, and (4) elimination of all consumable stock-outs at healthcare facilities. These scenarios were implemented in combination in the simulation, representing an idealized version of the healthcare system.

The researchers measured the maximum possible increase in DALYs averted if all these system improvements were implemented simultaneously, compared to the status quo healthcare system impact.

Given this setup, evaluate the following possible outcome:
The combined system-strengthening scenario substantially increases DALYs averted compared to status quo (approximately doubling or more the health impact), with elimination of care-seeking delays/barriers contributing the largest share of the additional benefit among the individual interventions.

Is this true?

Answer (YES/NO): NO